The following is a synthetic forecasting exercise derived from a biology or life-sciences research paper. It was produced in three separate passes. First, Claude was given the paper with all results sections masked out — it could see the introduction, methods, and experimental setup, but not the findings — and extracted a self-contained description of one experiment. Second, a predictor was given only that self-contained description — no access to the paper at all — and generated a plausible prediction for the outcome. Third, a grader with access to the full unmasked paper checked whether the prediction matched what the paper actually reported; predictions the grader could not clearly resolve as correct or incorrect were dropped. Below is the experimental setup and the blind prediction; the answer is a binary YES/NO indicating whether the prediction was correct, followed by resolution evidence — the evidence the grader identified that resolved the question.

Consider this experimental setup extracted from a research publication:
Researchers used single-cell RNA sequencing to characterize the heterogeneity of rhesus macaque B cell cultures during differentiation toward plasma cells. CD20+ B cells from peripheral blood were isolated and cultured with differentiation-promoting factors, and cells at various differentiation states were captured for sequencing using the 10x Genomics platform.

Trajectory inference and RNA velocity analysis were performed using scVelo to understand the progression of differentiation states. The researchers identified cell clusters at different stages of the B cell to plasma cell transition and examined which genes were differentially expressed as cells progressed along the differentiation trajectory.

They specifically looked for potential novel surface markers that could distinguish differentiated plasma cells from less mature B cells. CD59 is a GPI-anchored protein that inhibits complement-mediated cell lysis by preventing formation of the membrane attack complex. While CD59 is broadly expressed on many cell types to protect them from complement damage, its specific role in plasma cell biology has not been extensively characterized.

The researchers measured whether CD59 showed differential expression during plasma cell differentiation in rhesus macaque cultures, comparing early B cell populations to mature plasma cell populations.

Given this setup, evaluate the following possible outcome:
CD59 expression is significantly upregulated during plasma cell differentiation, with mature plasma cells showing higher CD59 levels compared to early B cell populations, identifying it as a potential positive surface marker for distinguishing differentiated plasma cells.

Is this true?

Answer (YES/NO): YES